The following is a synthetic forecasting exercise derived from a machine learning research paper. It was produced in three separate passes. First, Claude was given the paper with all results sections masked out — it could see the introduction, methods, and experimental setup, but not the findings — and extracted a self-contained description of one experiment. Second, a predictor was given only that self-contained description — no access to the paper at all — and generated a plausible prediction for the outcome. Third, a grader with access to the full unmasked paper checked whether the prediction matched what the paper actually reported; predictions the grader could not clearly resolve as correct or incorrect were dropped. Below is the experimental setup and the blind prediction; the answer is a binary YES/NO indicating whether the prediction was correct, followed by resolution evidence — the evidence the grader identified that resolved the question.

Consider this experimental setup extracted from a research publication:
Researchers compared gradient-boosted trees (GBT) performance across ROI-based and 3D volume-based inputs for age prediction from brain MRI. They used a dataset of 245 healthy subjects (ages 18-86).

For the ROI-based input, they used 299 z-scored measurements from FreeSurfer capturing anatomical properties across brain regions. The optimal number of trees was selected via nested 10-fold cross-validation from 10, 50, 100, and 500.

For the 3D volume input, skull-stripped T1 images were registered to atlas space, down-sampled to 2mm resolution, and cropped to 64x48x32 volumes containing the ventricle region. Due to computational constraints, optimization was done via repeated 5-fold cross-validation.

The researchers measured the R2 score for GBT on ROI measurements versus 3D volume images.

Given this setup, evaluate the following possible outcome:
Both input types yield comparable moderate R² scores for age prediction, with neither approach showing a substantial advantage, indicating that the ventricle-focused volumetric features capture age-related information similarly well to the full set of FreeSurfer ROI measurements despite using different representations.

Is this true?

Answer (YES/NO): NO